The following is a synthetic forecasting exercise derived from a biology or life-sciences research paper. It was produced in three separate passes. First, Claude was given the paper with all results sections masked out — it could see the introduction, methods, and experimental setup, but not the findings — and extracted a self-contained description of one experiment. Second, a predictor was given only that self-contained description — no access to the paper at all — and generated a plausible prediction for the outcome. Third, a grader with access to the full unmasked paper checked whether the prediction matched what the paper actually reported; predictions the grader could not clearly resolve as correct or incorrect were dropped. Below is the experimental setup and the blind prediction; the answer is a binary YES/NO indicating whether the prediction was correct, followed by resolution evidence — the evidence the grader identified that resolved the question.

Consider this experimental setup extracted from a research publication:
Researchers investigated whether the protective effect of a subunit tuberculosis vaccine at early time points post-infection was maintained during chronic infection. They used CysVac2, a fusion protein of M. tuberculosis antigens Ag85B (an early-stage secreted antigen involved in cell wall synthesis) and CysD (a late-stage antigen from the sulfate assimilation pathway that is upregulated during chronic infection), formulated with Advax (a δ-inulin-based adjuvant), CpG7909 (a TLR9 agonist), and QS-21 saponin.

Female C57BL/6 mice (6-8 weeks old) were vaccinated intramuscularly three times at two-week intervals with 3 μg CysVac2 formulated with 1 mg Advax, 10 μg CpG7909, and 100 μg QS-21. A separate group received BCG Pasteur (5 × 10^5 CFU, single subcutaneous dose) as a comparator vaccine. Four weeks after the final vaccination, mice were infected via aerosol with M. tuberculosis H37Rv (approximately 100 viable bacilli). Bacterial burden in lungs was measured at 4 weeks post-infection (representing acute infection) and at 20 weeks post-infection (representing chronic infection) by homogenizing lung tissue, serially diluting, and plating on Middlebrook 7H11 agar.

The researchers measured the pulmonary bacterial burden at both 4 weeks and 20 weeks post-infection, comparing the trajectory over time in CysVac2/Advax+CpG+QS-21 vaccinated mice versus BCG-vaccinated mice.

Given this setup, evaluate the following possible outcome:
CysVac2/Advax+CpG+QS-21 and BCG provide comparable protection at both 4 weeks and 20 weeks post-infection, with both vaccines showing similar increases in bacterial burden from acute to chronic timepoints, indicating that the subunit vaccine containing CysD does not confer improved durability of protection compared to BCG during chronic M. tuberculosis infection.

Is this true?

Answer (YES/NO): NO